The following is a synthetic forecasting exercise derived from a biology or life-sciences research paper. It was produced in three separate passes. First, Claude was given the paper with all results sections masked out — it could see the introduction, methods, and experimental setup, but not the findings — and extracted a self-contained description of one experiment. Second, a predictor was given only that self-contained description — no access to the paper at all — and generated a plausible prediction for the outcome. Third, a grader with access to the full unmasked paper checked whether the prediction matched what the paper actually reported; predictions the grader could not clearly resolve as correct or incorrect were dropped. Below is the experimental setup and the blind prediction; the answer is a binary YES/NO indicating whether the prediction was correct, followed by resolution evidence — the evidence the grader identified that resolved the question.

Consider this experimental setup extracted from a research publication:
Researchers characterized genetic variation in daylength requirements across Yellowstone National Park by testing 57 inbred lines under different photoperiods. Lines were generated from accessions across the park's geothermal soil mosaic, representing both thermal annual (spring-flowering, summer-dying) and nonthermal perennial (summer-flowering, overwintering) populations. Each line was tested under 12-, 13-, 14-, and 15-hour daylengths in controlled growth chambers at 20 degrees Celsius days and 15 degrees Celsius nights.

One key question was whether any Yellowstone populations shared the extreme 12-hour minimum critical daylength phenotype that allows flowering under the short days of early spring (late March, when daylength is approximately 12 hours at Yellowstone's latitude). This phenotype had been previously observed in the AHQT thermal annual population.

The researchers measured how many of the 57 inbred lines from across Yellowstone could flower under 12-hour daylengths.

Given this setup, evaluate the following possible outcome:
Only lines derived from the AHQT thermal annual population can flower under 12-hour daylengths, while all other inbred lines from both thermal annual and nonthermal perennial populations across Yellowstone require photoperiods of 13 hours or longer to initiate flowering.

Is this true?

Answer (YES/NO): YES